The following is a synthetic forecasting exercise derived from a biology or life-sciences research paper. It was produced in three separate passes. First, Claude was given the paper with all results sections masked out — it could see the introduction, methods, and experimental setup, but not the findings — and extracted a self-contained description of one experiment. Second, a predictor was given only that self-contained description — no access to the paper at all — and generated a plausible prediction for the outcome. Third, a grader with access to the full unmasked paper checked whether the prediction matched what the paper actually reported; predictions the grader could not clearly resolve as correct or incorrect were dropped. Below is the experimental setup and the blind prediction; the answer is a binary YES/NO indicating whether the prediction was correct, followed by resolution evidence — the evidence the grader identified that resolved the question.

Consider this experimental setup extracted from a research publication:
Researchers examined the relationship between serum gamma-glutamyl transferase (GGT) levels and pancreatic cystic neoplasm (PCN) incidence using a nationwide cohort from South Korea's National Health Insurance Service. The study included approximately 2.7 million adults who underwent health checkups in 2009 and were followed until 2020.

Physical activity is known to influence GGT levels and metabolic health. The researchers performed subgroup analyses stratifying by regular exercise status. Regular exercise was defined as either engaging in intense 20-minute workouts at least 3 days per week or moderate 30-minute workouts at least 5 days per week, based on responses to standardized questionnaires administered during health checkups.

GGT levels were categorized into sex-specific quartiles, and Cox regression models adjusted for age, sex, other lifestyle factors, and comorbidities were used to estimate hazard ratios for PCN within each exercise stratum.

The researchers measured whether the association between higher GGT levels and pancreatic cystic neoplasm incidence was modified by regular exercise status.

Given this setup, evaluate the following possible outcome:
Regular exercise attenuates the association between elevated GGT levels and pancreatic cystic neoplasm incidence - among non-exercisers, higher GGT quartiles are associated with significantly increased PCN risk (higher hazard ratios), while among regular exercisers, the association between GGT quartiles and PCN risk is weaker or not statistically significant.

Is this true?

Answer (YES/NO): NO